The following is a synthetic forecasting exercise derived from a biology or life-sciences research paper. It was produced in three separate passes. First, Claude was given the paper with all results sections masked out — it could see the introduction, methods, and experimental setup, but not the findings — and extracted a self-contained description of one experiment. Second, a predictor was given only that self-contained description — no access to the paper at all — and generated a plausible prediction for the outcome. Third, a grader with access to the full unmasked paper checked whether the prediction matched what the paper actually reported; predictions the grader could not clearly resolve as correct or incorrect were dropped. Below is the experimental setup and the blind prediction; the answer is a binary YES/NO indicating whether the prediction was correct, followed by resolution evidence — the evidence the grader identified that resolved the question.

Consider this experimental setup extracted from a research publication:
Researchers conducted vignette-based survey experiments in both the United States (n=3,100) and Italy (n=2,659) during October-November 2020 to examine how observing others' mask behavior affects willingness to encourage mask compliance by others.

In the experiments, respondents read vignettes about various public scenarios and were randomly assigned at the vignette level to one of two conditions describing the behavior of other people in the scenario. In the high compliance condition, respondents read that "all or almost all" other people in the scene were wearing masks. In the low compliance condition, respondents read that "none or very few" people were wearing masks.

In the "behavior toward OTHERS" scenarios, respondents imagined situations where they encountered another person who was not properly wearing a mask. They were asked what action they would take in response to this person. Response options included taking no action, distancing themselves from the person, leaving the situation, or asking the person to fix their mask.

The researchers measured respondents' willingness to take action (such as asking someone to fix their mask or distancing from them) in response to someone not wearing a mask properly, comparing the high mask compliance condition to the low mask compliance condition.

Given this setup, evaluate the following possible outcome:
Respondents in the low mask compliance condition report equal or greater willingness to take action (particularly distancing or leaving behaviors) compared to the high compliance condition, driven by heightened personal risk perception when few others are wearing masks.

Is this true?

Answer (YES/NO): NO